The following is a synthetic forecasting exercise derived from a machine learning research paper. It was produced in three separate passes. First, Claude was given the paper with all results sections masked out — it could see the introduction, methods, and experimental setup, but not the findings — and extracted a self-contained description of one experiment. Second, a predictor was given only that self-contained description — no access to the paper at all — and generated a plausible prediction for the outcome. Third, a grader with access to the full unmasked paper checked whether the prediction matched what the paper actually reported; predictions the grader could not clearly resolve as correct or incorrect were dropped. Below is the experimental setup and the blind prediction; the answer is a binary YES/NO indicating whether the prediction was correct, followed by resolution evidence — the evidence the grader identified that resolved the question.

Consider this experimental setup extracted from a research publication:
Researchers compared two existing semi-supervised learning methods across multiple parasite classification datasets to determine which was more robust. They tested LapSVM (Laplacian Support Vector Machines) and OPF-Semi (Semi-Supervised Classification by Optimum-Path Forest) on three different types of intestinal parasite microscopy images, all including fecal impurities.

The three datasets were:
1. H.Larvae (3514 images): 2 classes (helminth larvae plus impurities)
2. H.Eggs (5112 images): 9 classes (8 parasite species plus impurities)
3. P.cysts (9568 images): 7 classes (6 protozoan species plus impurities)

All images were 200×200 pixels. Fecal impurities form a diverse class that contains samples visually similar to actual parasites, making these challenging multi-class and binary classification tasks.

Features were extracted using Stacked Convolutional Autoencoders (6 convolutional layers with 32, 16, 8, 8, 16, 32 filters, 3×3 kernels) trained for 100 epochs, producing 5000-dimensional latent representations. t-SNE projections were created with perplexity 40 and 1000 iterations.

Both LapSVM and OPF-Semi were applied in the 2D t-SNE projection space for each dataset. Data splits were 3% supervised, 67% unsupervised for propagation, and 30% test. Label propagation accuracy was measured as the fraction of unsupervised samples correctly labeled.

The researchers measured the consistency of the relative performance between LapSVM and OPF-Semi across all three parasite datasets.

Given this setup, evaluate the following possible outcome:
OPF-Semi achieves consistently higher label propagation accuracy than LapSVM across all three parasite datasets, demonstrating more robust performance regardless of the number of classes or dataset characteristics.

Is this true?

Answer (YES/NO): YES